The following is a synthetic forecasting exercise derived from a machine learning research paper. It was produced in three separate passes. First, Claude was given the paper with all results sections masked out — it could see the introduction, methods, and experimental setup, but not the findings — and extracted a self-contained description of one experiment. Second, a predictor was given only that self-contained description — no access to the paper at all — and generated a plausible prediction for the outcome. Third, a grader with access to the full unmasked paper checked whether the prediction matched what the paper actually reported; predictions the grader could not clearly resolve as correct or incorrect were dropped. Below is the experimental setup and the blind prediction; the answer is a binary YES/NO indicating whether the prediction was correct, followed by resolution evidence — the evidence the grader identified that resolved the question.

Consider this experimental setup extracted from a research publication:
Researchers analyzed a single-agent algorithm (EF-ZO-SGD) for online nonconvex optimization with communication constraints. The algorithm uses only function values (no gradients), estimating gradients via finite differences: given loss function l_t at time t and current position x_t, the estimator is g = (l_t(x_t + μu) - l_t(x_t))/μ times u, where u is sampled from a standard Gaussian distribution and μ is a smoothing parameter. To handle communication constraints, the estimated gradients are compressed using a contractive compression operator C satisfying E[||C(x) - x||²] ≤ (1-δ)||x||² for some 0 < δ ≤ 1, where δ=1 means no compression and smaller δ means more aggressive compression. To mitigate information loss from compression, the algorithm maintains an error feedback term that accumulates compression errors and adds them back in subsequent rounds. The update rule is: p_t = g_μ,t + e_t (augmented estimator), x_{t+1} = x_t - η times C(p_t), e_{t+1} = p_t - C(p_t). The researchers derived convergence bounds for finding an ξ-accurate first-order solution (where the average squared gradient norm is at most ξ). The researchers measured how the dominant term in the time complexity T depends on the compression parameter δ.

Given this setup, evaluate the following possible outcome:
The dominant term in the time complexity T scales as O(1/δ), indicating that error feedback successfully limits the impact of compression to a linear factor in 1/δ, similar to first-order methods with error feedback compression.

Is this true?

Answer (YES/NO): NO